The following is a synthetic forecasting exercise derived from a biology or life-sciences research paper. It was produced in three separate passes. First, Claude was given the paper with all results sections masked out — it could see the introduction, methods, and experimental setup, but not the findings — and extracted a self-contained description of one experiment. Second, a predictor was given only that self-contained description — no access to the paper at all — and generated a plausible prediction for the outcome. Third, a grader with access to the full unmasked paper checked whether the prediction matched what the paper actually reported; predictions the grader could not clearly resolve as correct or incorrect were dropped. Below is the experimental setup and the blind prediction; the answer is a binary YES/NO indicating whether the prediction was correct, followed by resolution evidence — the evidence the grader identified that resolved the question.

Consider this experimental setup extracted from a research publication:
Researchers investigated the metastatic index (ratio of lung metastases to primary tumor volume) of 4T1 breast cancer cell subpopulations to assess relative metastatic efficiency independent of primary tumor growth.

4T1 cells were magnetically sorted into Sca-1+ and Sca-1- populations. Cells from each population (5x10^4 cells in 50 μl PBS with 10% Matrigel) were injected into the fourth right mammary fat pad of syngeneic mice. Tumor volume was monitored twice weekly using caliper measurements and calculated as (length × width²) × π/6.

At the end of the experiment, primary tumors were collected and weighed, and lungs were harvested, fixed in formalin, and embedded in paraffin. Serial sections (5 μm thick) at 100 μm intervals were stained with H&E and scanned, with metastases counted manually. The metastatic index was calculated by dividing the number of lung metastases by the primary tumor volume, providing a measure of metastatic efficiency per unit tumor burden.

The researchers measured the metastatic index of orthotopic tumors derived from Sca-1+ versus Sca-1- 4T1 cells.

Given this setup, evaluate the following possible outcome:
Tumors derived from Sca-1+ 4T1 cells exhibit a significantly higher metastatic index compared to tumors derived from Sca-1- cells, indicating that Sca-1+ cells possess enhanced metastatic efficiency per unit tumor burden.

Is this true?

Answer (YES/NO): YES